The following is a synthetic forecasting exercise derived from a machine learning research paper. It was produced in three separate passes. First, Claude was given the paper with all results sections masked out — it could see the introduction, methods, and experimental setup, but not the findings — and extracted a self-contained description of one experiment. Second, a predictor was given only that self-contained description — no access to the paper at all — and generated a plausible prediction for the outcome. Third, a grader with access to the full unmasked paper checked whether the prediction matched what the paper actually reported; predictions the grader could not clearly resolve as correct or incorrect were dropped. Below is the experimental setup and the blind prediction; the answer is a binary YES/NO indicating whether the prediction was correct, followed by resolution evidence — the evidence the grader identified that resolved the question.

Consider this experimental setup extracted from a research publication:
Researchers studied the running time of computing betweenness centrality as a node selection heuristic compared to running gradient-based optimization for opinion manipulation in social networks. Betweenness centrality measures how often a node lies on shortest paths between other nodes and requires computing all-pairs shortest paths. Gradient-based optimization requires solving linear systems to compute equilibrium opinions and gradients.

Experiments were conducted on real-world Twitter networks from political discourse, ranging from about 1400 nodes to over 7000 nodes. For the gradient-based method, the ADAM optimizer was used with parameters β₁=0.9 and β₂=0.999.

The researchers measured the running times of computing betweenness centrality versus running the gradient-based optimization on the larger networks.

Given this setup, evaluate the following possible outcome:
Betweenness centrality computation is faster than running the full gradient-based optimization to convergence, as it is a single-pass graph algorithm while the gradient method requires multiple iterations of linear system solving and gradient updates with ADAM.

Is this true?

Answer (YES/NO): YES